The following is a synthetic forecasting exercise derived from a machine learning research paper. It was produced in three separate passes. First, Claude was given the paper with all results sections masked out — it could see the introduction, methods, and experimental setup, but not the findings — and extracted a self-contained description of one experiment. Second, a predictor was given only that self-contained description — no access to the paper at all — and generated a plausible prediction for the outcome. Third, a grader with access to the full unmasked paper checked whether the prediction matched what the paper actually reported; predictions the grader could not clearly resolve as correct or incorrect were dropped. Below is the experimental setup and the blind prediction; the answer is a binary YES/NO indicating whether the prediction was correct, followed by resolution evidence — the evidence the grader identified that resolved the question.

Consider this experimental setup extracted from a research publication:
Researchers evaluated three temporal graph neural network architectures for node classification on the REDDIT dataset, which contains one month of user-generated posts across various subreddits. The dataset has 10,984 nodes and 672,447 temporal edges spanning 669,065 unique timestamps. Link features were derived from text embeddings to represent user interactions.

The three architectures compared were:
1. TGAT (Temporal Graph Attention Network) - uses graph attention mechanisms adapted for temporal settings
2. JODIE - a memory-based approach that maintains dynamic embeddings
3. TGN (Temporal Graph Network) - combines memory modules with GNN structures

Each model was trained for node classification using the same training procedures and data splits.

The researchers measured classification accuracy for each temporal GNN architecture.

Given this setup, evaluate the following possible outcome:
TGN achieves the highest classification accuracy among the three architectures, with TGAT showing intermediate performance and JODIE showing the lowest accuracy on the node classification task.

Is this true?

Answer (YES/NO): NO